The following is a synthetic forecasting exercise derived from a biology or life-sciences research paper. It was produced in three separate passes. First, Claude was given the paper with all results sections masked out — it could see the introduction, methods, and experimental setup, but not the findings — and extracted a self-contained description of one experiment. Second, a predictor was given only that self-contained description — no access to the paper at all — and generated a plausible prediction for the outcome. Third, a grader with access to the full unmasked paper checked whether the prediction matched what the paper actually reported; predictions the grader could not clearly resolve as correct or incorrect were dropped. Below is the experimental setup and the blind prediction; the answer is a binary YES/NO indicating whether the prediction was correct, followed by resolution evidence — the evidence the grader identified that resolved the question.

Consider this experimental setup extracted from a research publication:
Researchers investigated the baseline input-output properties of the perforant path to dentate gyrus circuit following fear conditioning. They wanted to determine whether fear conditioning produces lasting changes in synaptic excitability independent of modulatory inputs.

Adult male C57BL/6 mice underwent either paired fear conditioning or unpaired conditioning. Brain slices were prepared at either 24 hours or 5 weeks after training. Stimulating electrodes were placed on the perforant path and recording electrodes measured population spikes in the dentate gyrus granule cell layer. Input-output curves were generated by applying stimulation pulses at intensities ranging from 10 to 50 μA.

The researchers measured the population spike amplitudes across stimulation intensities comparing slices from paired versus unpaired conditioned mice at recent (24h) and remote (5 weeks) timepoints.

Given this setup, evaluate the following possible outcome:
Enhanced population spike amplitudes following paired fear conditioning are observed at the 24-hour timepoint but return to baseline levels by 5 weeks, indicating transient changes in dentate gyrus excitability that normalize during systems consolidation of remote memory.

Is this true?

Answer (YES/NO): NO